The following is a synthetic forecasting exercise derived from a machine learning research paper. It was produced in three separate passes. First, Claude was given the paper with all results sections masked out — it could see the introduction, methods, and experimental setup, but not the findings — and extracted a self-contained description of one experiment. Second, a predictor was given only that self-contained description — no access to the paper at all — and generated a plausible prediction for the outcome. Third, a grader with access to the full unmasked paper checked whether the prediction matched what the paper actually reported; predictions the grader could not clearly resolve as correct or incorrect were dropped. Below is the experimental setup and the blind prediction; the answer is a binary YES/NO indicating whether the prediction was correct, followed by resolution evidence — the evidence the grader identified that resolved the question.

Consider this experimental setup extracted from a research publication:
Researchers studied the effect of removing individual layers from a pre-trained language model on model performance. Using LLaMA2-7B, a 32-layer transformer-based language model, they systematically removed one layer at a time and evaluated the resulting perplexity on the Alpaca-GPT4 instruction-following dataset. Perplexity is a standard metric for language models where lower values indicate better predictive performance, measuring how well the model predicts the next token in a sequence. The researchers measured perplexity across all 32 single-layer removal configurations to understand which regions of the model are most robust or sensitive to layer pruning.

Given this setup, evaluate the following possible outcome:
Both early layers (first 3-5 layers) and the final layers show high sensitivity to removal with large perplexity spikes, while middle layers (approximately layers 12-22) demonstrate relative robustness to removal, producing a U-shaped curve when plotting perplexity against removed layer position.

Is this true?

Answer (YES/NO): NO